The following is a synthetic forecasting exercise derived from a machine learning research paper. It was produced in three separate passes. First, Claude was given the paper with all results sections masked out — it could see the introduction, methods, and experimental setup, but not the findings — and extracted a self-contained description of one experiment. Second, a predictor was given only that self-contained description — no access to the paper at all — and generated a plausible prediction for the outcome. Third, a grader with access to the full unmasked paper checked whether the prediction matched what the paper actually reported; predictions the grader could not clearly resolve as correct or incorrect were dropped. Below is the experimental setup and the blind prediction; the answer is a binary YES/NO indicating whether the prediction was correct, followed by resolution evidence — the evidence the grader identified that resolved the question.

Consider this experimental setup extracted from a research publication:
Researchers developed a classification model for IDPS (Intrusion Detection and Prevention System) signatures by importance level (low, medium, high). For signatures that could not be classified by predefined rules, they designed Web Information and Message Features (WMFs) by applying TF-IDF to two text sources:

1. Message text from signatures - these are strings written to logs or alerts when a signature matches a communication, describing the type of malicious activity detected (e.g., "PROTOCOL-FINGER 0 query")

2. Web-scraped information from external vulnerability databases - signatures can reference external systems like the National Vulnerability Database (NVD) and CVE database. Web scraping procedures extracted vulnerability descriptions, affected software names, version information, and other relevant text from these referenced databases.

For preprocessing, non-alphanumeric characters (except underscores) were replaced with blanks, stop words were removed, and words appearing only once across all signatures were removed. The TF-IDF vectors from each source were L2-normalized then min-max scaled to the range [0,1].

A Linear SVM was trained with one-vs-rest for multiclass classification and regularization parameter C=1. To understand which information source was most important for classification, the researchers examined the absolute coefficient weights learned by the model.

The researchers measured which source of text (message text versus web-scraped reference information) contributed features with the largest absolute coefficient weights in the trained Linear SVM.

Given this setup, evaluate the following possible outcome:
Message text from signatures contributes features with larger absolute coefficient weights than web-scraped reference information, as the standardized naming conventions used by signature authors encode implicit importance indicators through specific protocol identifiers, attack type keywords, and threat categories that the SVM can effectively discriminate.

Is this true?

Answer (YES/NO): YES